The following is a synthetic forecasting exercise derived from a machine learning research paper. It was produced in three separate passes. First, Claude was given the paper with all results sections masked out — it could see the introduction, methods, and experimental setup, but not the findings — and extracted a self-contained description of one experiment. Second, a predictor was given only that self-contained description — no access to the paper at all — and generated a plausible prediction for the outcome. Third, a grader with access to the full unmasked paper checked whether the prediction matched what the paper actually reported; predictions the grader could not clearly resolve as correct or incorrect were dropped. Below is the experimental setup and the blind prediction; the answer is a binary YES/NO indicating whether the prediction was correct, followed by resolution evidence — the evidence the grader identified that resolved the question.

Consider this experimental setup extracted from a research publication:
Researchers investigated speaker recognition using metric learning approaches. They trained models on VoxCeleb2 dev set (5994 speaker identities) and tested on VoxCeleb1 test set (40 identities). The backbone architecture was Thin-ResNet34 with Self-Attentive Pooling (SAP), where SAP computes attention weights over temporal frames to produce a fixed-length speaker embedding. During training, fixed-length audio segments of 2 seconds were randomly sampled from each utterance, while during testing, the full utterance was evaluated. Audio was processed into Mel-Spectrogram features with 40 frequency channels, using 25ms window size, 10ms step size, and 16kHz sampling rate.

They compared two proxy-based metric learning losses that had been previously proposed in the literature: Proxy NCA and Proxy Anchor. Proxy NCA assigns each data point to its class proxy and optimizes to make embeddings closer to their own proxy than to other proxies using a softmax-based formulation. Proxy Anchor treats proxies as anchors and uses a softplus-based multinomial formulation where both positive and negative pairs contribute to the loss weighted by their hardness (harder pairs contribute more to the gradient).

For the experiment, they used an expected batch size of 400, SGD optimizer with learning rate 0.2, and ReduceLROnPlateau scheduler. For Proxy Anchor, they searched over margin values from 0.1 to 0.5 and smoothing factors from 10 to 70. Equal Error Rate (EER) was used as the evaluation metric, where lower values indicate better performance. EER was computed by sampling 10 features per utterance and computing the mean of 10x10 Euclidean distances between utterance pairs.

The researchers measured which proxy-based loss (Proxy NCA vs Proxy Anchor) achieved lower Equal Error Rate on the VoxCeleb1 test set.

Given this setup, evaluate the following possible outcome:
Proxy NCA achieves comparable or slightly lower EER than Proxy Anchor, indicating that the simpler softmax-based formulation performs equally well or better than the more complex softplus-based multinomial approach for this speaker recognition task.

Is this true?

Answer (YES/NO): NO